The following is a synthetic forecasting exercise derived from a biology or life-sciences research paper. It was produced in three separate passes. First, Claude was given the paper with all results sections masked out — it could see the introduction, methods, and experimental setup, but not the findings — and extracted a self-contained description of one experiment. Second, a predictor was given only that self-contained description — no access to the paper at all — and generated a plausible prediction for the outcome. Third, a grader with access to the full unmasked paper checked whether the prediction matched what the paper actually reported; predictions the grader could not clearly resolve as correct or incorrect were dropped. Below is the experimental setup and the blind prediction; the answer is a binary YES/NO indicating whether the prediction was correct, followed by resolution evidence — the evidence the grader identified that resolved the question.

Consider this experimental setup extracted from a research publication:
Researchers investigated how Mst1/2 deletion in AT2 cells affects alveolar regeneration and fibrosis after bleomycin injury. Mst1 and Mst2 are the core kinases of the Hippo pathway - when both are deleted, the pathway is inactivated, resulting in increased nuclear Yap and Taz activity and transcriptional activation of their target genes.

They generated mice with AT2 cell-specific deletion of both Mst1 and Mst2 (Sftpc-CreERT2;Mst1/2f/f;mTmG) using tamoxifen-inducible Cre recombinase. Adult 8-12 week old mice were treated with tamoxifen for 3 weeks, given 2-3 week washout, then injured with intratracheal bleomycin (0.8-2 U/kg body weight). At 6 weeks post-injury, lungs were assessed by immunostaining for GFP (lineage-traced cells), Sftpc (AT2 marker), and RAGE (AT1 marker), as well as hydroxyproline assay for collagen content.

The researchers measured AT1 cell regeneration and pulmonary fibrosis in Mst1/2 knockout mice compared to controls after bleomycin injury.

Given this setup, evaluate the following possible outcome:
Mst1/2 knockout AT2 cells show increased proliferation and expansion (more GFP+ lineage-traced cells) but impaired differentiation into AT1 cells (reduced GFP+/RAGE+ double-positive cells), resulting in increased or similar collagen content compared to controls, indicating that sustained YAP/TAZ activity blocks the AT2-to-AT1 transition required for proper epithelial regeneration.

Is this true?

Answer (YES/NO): NO